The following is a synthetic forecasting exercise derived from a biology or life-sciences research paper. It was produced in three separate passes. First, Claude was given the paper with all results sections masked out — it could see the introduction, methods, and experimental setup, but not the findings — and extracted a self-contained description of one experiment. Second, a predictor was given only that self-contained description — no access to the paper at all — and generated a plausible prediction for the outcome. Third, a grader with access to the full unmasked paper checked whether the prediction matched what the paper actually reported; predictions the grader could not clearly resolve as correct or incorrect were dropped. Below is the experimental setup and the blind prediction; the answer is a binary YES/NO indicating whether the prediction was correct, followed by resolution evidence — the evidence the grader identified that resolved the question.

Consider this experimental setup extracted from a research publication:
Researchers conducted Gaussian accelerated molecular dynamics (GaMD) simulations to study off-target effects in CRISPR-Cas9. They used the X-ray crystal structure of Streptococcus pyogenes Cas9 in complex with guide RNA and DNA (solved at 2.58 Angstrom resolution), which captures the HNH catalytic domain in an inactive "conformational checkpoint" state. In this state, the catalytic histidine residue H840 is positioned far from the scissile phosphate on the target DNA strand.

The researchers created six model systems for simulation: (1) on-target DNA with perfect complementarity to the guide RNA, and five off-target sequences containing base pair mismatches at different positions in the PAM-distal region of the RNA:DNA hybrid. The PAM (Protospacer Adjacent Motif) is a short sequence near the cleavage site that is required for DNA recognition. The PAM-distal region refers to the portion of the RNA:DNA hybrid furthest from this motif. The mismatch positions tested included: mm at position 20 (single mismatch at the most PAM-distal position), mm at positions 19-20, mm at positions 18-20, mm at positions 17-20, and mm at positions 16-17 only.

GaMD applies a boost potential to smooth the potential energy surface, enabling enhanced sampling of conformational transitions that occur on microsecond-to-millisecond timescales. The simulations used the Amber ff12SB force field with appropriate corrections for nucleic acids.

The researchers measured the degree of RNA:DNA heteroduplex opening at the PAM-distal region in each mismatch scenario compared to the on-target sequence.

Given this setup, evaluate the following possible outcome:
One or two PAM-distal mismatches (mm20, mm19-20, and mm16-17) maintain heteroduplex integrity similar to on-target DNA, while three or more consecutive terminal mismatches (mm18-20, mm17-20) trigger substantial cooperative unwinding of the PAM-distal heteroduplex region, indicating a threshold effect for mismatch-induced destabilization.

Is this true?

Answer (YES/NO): NO